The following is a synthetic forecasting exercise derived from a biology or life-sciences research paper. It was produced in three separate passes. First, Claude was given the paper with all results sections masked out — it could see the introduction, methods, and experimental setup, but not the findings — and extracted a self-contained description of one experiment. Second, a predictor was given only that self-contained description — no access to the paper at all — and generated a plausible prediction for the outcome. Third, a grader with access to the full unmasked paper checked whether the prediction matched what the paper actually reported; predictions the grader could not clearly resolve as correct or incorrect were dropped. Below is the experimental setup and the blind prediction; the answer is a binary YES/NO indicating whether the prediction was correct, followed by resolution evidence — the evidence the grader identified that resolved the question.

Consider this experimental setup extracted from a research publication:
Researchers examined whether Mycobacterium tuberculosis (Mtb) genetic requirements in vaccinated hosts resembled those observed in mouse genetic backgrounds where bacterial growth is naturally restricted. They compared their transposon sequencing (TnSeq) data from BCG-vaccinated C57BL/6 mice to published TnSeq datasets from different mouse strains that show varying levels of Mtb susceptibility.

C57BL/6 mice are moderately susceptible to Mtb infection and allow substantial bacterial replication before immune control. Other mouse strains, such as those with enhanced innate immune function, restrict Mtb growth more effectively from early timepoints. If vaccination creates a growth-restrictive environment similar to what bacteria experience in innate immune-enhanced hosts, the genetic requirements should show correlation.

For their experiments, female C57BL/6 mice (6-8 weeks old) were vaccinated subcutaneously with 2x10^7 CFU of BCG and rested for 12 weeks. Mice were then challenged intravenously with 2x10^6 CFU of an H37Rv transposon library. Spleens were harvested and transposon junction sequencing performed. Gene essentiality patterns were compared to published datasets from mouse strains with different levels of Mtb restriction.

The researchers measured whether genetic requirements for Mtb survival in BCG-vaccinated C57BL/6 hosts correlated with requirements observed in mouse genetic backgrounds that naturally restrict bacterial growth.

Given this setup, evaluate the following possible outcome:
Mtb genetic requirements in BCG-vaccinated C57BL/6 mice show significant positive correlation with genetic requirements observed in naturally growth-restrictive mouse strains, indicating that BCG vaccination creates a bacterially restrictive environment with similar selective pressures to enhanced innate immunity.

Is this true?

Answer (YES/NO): YES